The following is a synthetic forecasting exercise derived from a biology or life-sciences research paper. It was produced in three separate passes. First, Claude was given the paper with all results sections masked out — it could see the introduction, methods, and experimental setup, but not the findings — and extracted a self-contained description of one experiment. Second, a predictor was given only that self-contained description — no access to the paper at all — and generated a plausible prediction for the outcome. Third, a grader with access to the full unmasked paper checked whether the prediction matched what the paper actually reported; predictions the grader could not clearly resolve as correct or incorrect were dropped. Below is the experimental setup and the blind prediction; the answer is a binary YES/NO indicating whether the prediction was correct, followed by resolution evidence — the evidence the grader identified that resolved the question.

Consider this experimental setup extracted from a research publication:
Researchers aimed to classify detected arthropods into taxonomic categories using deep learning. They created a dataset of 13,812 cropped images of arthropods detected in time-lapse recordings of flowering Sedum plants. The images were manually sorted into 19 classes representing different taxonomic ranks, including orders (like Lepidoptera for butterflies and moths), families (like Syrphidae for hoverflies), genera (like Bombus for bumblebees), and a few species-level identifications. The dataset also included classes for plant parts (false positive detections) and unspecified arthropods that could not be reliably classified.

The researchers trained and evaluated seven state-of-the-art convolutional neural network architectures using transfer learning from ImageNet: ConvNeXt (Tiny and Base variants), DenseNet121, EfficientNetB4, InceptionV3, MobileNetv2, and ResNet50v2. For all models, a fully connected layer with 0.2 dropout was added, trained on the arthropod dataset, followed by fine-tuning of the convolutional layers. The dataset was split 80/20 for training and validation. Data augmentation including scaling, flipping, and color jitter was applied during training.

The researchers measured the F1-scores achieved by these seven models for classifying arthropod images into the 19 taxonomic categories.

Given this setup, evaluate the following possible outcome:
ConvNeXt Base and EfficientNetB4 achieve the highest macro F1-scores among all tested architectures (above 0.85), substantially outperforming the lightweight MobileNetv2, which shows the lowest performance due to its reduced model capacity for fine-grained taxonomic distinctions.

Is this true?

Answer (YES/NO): NO